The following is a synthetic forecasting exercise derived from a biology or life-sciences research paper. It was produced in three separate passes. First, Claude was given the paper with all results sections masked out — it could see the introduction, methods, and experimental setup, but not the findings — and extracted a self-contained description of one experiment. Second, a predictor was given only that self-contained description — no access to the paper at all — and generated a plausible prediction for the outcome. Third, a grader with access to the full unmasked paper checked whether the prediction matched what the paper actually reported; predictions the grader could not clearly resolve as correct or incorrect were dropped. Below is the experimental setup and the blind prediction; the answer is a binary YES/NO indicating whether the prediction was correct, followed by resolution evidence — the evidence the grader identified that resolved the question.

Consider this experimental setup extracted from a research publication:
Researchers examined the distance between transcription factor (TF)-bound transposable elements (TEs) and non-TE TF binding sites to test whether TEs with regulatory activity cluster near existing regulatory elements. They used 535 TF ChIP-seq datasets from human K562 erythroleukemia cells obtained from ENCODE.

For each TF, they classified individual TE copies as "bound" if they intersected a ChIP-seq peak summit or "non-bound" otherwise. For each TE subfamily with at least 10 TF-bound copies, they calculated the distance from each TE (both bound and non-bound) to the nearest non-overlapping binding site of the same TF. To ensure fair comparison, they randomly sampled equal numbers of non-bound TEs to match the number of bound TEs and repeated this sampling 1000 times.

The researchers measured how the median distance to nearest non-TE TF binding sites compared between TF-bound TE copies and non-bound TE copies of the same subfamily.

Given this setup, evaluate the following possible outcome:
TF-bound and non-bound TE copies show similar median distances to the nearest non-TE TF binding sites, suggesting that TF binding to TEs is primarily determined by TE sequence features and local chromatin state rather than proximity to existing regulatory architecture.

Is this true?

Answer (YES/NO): NO